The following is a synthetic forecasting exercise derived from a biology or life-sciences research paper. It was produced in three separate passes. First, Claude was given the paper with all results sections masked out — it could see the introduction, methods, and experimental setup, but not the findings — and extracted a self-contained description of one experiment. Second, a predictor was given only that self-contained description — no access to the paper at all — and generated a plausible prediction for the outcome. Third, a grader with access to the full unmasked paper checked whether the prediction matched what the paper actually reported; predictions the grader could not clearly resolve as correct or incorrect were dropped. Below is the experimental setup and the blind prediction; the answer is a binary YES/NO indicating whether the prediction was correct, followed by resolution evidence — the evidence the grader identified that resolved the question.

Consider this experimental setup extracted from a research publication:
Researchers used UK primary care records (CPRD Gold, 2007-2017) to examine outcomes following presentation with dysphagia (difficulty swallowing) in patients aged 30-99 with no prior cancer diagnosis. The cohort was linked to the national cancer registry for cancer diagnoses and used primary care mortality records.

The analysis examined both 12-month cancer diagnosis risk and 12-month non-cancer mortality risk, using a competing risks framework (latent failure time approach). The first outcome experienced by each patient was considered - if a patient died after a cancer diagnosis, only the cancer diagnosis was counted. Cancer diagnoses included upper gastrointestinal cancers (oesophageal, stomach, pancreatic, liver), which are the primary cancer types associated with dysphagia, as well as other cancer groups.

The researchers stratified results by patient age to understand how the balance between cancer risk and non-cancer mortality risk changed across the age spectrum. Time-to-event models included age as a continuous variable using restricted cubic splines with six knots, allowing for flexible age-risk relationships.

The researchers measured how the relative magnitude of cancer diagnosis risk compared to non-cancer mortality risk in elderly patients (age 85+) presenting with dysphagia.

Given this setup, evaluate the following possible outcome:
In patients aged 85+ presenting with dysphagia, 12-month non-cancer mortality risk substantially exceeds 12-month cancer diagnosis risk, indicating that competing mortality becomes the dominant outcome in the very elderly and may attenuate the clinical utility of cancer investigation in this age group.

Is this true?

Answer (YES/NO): YES